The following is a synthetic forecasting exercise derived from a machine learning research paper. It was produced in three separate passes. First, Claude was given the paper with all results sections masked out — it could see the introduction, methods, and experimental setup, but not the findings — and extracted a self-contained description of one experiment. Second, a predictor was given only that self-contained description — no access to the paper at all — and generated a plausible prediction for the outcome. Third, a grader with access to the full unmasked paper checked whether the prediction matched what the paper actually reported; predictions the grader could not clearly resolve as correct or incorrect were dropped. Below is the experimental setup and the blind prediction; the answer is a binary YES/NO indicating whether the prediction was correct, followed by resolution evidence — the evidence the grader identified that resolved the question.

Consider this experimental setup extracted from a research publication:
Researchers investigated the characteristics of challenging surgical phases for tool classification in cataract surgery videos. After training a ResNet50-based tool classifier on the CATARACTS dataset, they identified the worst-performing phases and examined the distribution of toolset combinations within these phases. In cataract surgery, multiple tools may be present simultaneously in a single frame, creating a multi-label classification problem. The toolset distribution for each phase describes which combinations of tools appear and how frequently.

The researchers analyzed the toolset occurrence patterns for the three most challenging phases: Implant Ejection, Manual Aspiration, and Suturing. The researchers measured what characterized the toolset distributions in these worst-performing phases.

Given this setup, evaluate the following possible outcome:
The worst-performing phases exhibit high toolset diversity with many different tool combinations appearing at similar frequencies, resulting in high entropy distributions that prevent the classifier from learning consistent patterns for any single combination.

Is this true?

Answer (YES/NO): NO